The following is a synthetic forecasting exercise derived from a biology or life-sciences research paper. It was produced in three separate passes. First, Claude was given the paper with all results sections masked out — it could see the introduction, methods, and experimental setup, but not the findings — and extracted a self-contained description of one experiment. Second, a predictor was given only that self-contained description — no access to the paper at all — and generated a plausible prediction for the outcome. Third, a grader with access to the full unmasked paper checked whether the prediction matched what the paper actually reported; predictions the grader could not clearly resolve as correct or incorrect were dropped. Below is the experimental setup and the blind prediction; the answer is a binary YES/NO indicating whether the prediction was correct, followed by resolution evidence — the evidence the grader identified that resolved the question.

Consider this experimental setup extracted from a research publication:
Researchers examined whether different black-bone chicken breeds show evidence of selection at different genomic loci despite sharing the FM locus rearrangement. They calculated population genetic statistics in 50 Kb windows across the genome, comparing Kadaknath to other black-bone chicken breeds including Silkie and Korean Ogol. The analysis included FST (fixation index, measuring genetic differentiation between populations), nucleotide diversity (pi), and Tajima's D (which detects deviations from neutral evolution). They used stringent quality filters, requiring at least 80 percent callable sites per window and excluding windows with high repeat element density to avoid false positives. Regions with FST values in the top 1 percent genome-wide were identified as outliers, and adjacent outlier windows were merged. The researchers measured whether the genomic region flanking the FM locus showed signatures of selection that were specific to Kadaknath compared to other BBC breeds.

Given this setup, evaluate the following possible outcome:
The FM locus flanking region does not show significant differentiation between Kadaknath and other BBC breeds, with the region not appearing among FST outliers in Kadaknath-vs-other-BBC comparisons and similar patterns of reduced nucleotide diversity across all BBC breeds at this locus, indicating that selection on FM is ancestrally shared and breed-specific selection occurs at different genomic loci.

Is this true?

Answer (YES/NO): NO